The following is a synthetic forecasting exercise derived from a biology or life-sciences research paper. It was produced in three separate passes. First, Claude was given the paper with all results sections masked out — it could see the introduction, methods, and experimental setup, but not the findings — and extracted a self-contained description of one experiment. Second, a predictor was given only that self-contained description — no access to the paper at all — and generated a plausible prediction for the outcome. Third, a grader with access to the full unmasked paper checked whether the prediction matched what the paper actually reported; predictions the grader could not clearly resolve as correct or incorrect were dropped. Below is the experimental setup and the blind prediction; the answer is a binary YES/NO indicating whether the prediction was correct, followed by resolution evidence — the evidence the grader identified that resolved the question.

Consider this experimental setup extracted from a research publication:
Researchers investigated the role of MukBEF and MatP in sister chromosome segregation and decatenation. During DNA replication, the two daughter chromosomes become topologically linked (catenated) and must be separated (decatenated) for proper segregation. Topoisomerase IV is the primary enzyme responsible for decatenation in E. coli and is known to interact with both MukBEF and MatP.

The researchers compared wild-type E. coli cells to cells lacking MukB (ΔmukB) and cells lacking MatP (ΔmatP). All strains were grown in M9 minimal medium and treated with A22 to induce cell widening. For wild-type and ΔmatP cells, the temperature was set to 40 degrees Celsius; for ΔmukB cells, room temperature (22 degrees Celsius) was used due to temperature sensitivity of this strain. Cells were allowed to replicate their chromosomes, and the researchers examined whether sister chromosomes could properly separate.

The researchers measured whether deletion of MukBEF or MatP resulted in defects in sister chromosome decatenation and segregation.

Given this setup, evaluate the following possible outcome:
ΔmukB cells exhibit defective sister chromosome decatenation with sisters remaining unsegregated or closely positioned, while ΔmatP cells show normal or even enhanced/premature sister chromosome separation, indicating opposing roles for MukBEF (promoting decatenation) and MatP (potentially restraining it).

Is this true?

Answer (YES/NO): NO